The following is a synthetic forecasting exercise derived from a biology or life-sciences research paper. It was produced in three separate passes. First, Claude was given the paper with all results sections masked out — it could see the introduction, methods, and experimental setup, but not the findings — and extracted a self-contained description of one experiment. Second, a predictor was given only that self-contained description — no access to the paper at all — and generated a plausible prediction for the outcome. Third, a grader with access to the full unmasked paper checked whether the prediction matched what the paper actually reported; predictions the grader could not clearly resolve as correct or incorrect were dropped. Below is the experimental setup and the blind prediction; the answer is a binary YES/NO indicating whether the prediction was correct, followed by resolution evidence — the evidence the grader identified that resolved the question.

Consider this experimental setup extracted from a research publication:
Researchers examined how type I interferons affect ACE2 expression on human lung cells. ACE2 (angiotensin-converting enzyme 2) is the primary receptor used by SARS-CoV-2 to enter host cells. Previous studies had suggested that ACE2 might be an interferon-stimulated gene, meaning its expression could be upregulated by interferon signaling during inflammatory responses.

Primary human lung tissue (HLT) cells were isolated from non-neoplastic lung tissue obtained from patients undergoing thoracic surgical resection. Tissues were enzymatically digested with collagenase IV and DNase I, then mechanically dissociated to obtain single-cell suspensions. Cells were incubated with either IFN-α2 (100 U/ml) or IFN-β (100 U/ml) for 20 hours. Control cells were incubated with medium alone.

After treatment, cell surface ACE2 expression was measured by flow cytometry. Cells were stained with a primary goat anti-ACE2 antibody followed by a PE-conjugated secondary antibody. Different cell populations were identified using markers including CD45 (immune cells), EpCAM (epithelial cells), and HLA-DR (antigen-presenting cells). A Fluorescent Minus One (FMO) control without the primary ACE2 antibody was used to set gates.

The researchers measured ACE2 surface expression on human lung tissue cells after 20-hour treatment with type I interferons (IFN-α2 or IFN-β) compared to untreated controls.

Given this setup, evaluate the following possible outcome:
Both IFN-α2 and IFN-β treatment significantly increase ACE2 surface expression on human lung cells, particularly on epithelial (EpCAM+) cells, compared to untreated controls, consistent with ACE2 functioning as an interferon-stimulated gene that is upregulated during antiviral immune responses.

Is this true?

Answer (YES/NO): NO